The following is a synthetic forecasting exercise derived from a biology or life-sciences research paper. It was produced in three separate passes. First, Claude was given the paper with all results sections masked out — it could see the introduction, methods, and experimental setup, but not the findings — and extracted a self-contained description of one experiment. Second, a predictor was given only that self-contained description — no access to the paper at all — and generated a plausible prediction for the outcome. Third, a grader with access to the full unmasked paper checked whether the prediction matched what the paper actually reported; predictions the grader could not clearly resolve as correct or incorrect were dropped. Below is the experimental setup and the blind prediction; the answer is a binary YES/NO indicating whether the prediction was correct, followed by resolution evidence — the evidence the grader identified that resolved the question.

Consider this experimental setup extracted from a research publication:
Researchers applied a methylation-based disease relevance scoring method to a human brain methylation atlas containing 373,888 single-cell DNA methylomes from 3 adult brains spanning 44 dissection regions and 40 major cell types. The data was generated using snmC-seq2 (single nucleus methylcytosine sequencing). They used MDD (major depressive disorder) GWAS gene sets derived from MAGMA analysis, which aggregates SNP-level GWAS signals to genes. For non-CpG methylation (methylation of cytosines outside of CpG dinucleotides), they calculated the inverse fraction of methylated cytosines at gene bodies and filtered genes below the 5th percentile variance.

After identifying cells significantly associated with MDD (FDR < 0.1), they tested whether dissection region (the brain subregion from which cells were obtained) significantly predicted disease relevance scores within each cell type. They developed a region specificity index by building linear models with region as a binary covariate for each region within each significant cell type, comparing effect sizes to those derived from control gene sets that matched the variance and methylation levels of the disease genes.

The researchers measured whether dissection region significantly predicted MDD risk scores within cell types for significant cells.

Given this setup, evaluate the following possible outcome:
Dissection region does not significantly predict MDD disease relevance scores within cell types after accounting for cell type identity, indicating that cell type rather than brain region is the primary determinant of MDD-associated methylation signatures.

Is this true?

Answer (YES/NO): NO